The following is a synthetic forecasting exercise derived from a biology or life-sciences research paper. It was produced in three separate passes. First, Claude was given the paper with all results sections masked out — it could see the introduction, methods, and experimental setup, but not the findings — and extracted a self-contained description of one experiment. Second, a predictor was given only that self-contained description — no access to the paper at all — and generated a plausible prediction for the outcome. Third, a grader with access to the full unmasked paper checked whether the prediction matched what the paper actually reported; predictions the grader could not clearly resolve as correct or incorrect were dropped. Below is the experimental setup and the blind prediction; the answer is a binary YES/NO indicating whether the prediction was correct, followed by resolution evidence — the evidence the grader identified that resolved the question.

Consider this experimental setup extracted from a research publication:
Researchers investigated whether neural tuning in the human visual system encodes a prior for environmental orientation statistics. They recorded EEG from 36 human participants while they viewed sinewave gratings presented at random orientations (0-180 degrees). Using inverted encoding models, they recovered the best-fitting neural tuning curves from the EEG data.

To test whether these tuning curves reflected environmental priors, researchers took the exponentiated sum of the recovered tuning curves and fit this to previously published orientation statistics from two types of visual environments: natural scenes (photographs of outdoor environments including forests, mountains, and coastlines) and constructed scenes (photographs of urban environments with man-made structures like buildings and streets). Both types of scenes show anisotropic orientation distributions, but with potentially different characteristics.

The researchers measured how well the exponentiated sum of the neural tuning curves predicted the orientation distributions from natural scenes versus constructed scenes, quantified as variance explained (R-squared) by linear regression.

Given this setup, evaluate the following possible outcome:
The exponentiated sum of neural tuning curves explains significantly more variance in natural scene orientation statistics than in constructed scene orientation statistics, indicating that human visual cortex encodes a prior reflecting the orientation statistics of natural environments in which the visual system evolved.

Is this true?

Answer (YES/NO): YES